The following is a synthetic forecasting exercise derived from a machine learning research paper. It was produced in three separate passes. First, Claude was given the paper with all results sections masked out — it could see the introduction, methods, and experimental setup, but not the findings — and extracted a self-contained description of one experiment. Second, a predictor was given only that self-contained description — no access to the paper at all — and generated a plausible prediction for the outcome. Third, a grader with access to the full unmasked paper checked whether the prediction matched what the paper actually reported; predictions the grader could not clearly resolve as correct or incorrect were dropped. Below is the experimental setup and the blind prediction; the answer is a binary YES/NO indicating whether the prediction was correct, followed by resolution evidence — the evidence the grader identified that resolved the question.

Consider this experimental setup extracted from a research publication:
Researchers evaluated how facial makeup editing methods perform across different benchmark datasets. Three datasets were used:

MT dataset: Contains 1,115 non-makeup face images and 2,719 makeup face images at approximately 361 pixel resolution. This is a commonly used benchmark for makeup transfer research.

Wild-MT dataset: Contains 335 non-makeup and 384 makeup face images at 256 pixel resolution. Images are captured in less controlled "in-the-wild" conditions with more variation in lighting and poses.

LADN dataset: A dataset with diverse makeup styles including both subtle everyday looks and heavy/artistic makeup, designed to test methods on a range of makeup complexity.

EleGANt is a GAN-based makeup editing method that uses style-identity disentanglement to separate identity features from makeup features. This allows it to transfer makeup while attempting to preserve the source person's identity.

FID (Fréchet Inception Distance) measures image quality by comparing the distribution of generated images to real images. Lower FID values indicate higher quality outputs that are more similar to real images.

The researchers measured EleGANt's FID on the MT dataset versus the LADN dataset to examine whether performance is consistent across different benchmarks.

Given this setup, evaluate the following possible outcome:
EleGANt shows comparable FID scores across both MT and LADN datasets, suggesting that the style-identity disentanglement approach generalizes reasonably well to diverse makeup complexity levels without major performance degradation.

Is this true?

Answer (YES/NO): NO